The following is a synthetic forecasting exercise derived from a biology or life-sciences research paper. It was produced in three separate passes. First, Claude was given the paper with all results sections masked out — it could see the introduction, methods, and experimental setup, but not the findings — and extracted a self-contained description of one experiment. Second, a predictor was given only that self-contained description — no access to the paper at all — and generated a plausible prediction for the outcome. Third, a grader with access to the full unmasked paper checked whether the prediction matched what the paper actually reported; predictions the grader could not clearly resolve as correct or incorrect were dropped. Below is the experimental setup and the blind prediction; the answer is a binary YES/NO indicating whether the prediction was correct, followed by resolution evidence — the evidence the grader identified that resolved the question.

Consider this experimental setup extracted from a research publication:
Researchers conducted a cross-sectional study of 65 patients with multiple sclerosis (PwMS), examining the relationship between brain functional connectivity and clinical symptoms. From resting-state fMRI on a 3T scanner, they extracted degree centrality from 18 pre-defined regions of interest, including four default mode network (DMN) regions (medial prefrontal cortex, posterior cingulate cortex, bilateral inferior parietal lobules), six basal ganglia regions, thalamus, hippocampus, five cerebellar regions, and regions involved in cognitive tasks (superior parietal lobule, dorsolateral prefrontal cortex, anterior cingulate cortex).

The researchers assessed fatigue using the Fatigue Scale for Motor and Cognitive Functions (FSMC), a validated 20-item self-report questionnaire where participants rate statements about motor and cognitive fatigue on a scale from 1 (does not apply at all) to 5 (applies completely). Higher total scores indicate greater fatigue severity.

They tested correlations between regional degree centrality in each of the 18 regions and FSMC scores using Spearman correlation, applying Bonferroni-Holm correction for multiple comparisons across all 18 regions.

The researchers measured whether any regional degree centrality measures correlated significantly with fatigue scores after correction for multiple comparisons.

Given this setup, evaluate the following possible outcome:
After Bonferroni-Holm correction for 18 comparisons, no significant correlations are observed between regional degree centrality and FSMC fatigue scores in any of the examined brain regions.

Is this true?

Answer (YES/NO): NO